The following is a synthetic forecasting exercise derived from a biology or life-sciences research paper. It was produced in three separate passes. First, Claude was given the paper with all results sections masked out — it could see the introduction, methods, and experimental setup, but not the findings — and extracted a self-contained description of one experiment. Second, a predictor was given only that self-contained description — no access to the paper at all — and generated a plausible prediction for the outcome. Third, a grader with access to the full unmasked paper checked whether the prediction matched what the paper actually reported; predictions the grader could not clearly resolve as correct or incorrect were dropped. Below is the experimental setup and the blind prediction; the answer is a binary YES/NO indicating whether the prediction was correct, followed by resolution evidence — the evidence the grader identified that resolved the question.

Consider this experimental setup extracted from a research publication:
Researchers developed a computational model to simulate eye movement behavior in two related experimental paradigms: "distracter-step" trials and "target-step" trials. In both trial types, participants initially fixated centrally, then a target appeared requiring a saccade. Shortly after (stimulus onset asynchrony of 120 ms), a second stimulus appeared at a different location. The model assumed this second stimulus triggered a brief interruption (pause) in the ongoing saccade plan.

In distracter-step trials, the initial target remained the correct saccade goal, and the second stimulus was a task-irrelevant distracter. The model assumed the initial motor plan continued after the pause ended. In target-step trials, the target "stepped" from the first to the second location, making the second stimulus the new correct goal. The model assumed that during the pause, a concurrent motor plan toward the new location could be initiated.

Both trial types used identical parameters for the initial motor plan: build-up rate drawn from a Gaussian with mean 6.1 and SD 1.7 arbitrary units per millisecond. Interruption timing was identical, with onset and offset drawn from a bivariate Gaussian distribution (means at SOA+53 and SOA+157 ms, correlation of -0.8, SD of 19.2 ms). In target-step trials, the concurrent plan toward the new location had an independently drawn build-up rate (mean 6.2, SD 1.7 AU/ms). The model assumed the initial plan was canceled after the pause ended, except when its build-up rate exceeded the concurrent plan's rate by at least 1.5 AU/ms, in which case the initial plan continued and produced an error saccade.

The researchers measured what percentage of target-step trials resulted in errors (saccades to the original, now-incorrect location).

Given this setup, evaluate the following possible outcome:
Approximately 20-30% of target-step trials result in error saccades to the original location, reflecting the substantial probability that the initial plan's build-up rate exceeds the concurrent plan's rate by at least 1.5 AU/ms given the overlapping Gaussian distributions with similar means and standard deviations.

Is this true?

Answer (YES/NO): YES